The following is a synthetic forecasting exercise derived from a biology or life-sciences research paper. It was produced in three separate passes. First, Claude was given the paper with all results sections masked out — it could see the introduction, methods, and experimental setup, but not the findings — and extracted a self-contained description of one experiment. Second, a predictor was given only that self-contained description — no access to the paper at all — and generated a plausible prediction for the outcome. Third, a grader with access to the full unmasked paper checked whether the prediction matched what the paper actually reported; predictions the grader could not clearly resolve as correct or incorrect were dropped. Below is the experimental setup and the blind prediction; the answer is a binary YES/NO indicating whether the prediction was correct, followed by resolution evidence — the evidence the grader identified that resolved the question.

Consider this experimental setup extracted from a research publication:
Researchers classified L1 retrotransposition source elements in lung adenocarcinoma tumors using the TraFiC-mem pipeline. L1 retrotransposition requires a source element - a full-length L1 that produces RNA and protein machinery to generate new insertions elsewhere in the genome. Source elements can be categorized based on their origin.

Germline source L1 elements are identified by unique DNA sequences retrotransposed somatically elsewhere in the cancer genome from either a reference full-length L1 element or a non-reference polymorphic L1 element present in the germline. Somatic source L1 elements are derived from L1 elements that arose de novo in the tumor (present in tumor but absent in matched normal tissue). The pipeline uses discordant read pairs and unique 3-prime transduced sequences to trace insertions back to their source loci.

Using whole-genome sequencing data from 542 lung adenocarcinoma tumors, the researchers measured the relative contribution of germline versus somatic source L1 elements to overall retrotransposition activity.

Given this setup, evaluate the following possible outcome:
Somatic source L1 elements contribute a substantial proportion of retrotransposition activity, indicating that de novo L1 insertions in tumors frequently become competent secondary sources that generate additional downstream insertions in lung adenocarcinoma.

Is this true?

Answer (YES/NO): NO